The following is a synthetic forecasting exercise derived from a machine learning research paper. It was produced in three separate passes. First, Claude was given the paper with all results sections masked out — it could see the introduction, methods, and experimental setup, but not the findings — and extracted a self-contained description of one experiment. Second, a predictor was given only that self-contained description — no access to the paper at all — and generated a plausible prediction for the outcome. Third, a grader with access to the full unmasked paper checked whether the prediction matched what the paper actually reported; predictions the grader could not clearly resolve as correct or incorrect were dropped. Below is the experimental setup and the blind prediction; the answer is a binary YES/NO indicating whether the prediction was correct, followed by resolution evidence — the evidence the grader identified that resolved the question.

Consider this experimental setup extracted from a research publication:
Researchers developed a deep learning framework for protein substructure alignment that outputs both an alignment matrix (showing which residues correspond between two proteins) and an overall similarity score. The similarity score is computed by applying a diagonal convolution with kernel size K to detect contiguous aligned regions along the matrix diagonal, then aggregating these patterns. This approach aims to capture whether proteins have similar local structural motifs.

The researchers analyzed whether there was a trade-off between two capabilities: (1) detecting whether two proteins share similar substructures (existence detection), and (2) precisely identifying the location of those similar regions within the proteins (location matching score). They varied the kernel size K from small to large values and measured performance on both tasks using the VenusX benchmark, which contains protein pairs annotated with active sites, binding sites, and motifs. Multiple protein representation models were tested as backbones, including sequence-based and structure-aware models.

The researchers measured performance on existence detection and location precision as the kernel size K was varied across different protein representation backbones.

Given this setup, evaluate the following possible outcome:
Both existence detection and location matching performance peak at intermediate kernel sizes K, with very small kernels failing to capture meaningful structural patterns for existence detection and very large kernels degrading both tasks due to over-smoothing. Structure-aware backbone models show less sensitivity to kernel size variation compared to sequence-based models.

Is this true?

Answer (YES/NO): NO